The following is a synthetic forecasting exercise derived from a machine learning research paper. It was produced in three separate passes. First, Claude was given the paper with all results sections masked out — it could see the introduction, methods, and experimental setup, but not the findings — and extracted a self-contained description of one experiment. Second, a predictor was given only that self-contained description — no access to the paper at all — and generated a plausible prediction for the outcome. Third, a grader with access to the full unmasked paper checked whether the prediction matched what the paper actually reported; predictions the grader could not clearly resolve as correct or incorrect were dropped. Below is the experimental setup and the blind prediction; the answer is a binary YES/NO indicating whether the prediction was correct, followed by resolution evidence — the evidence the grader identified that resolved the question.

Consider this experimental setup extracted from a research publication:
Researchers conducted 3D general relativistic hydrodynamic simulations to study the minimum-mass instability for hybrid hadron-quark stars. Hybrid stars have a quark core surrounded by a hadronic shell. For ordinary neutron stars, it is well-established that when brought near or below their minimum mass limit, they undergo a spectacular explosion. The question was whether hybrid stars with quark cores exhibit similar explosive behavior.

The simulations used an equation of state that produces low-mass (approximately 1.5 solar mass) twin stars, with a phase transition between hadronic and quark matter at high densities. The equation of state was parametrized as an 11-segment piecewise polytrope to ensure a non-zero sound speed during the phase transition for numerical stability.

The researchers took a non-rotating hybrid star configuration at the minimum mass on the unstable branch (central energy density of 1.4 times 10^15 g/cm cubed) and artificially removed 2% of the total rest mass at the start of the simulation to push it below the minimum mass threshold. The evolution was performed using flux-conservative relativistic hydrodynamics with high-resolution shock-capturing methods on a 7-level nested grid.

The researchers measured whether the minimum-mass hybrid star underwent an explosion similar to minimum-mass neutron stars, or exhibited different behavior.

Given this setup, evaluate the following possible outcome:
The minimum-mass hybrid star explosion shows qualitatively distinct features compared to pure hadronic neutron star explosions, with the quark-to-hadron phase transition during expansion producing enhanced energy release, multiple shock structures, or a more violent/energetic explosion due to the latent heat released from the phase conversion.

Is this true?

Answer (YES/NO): NO